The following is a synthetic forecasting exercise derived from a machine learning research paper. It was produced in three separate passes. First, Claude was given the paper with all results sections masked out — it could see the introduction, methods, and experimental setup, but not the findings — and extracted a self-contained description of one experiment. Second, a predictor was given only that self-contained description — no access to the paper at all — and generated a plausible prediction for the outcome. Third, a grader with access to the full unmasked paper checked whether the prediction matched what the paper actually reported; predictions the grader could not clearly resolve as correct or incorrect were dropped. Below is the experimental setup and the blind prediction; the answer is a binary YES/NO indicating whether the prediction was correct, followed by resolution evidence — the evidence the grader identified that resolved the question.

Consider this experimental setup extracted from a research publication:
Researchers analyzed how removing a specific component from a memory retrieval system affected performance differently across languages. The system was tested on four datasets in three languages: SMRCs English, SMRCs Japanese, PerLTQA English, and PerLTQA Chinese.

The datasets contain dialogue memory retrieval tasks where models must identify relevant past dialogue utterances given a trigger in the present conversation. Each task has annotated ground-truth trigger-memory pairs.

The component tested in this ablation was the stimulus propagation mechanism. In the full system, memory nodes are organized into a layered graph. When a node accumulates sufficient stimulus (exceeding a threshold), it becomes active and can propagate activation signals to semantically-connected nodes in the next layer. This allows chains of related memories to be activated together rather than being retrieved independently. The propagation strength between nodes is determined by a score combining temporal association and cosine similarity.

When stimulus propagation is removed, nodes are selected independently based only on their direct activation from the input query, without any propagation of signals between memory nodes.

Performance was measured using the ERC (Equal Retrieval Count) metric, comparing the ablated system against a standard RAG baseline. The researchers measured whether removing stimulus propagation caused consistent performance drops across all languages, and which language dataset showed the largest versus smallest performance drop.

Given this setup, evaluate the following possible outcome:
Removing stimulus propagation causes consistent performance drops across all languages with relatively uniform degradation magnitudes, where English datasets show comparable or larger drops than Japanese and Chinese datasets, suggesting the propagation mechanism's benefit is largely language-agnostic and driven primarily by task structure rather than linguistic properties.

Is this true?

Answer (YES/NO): NO